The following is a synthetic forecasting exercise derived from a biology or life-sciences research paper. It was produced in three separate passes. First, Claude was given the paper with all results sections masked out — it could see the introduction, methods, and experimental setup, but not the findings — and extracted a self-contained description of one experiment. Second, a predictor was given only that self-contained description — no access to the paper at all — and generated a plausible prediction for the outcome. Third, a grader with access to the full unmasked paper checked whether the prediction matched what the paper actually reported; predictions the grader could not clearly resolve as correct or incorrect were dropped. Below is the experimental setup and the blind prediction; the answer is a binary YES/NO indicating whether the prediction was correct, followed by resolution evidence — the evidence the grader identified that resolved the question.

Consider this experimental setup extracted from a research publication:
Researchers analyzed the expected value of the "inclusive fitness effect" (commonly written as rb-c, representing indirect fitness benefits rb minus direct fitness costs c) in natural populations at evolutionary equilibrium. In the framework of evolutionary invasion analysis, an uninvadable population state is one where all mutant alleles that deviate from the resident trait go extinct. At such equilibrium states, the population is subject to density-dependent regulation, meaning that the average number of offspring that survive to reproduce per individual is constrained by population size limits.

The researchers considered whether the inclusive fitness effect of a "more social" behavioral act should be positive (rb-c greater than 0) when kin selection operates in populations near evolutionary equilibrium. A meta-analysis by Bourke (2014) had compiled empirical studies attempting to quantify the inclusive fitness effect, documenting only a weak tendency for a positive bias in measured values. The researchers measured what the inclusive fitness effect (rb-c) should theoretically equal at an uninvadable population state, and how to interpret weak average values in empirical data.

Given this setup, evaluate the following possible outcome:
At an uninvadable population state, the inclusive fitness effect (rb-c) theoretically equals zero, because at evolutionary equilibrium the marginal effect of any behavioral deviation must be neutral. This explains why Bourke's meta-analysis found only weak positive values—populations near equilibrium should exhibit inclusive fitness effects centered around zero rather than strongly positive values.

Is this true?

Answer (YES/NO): YES